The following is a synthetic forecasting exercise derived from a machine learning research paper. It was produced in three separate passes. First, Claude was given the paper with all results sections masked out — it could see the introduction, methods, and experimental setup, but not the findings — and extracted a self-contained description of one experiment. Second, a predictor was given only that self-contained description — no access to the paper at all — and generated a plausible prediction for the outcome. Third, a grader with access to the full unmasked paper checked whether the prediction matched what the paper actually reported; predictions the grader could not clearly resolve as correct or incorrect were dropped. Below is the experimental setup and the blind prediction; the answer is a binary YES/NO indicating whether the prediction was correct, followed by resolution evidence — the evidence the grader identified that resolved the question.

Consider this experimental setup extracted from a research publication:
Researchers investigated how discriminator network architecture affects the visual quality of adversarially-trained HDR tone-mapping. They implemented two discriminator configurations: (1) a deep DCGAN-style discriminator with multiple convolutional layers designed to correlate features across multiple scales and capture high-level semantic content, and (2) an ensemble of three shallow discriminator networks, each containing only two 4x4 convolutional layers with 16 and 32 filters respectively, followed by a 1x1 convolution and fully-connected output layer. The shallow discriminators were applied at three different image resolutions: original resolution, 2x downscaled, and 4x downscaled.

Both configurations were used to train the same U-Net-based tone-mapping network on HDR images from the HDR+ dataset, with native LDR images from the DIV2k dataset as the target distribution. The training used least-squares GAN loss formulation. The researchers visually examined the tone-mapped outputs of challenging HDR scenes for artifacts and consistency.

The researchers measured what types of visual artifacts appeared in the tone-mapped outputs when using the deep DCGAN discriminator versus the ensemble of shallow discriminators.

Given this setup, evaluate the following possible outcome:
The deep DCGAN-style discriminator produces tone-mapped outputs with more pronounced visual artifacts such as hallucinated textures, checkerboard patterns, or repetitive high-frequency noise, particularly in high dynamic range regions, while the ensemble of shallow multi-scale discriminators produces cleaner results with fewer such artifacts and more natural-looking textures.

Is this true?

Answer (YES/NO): NO